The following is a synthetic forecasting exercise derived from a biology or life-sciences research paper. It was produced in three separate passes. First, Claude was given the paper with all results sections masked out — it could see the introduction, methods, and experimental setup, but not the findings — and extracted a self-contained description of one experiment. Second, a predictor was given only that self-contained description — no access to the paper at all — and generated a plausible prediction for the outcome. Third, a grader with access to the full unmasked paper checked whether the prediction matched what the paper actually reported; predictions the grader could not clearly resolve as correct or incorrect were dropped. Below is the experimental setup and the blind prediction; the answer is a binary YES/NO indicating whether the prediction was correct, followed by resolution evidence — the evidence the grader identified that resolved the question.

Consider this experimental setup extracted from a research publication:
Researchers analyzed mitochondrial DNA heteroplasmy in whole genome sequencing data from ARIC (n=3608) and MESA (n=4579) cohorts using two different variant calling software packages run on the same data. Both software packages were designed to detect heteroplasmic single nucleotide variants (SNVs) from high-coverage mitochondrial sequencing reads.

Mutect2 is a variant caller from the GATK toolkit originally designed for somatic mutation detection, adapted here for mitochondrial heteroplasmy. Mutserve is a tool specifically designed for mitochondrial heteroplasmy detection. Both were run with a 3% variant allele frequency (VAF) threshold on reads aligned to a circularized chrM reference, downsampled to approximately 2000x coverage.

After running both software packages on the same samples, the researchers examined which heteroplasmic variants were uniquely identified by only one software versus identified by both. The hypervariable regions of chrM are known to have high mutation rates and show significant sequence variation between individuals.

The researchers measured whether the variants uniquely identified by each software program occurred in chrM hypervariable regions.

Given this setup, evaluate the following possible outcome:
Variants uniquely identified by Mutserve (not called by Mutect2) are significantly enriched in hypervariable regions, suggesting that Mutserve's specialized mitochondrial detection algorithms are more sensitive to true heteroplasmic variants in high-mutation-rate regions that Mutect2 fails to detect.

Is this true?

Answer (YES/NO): NO